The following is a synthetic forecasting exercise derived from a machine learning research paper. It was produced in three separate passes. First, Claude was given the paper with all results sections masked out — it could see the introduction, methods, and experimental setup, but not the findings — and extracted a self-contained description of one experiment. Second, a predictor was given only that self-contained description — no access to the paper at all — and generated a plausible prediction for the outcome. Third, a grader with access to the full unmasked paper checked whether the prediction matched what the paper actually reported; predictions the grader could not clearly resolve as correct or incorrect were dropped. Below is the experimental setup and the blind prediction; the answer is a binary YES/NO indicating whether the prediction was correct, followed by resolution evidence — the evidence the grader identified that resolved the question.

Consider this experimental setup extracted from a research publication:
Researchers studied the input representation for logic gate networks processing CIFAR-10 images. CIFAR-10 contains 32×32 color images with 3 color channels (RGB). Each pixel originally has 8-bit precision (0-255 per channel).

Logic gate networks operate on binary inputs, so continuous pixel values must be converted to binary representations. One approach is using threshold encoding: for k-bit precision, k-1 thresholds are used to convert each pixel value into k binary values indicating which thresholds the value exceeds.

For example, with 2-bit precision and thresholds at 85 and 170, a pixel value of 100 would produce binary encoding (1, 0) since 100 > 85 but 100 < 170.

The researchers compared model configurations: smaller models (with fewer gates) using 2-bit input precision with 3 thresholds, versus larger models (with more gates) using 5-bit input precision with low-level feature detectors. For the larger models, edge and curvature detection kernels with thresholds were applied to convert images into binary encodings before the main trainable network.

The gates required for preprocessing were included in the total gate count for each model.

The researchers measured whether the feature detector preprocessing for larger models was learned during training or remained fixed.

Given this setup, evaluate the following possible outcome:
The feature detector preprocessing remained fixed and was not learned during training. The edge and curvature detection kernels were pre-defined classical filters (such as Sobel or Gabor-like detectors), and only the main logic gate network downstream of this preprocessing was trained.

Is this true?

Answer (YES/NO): YES